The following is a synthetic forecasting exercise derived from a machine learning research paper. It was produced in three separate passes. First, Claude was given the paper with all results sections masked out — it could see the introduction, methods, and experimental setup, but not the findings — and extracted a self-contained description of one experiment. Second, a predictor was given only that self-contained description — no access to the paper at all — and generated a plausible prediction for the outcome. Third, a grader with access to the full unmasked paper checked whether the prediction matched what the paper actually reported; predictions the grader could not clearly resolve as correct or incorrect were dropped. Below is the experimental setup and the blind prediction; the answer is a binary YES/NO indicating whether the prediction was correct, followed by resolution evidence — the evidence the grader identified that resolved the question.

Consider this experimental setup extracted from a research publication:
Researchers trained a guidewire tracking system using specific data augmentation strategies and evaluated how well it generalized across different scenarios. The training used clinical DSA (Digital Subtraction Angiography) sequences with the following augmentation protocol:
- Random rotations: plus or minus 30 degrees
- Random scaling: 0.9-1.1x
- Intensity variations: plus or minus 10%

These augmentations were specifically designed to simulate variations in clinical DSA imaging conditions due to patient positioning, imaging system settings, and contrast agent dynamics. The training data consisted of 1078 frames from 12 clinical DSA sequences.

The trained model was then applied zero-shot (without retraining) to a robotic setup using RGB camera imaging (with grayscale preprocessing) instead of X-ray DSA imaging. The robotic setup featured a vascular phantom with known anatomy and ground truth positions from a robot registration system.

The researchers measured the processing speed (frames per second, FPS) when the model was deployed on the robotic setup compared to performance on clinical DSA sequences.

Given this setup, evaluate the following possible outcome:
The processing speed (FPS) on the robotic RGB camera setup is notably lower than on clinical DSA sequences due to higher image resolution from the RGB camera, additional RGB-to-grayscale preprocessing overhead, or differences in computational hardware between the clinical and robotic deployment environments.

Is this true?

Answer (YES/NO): NO